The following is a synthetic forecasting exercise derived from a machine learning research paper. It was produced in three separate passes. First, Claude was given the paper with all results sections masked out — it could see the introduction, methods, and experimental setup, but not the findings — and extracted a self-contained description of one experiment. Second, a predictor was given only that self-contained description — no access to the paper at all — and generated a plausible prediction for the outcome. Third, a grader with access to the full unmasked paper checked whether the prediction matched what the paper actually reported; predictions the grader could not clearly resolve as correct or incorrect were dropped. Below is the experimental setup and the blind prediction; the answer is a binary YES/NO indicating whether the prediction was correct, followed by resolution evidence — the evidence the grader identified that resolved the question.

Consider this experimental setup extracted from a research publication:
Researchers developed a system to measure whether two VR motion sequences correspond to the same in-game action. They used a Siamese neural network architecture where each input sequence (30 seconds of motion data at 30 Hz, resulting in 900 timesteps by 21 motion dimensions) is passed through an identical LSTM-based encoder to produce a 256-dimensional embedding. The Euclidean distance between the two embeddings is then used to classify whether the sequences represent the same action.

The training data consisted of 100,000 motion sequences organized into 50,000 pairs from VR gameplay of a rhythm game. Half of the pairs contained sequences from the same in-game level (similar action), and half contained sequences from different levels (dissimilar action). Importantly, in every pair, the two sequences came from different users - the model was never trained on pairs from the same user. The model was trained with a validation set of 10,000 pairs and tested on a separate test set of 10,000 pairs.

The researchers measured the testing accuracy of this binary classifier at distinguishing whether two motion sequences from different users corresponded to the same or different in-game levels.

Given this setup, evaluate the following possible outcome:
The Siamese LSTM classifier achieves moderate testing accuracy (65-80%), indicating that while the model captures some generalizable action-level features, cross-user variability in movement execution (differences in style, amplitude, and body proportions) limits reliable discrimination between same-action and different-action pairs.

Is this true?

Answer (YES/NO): NO